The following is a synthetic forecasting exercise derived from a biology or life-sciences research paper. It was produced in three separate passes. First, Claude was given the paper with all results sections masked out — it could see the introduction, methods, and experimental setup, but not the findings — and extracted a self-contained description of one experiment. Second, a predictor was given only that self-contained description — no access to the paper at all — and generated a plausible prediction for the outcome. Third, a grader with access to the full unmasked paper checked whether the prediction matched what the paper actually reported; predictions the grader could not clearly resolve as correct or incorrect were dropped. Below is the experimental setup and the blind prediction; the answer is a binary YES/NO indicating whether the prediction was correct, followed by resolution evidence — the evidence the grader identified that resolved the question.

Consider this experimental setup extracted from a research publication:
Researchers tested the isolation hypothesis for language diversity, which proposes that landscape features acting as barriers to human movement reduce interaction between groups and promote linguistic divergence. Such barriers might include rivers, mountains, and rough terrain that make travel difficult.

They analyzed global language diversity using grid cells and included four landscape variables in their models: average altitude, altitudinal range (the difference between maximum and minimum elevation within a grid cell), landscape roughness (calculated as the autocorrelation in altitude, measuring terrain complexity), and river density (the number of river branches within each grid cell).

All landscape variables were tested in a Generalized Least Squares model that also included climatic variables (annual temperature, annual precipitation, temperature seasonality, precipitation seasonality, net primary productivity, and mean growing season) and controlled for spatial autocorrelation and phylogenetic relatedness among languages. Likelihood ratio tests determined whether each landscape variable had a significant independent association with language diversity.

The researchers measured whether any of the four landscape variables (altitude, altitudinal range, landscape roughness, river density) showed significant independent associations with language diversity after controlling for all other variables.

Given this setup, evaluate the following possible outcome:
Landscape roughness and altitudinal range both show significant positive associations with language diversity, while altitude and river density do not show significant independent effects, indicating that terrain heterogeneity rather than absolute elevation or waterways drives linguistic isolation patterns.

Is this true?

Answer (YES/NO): NO